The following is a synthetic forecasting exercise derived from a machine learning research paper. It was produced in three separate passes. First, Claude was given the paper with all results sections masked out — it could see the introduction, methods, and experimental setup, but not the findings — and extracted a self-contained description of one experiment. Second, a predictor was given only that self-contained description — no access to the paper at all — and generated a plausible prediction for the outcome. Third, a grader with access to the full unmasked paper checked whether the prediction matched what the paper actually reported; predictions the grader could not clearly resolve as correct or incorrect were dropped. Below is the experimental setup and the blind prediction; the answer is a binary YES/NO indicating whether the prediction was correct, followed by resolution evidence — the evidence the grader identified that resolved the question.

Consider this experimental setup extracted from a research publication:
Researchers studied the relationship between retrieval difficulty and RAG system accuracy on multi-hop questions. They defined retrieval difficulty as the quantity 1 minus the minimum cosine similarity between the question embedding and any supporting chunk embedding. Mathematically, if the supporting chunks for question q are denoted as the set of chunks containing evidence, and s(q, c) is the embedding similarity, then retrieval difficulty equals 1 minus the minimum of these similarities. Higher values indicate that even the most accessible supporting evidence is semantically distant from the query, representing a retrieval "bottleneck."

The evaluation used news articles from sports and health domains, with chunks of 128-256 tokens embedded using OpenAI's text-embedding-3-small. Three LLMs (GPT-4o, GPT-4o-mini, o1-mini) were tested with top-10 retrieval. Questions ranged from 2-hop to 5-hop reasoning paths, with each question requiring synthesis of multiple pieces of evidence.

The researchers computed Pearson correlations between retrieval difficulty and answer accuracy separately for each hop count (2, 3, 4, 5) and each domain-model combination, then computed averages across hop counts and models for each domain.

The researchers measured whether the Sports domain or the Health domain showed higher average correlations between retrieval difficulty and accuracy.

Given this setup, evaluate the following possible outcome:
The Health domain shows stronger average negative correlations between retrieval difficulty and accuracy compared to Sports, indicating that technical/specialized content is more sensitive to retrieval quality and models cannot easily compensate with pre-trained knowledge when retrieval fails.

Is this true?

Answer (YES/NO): NO